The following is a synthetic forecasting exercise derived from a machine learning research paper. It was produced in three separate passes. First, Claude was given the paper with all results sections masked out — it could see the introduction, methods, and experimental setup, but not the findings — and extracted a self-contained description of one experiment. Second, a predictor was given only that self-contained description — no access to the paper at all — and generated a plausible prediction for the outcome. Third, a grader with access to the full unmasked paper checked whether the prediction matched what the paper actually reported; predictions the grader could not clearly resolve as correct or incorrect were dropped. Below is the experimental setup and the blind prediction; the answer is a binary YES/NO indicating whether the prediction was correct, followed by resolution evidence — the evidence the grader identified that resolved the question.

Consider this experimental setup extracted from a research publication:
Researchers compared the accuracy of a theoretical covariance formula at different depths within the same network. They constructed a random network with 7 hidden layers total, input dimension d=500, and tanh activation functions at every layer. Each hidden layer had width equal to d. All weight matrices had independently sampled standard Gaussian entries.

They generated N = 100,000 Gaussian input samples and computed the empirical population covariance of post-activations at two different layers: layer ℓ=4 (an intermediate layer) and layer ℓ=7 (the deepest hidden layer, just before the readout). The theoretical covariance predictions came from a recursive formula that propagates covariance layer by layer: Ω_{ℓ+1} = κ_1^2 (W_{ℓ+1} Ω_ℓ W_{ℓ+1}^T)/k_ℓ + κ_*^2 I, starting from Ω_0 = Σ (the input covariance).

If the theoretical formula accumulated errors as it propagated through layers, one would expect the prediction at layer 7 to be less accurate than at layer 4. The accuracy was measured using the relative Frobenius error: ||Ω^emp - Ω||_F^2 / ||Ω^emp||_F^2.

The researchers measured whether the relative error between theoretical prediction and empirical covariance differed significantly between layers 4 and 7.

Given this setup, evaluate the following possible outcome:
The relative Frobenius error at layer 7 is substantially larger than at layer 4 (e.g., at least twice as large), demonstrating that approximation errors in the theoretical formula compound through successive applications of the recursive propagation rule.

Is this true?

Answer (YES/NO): NO